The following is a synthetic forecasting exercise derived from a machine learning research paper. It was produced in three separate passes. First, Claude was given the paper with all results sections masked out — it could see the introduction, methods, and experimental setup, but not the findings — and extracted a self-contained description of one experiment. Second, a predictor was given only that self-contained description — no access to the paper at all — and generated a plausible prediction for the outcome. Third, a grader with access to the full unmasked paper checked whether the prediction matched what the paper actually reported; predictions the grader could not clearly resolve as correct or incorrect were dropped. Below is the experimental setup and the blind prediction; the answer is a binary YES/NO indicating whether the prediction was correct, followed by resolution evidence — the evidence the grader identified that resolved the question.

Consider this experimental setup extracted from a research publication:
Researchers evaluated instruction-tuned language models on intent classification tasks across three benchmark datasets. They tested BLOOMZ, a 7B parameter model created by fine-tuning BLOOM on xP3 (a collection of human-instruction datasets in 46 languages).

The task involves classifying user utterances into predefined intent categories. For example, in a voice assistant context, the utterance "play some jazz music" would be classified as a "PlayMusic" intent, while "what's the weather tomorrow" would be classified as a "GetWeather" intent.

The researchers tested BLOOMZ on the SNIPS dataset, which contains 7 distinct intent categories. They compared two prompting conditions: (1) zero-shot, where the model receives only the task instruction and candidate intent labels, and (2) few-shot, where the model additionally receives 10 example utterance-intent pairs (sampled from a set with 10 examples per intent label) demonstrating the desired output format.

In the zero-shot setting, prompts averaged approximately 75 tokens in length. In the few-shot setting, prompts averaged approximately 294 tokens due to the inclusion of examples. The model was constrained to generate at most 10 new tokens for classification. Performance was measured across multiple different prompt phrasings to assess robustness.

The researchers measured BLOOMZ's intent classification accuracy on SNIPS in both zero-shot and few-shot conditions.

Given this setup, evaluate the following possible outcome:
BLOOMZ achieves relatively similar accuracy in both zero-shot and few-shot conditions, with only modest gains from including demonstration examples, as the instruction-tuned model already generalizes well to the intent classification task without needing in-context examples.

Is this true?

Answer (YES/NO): NO